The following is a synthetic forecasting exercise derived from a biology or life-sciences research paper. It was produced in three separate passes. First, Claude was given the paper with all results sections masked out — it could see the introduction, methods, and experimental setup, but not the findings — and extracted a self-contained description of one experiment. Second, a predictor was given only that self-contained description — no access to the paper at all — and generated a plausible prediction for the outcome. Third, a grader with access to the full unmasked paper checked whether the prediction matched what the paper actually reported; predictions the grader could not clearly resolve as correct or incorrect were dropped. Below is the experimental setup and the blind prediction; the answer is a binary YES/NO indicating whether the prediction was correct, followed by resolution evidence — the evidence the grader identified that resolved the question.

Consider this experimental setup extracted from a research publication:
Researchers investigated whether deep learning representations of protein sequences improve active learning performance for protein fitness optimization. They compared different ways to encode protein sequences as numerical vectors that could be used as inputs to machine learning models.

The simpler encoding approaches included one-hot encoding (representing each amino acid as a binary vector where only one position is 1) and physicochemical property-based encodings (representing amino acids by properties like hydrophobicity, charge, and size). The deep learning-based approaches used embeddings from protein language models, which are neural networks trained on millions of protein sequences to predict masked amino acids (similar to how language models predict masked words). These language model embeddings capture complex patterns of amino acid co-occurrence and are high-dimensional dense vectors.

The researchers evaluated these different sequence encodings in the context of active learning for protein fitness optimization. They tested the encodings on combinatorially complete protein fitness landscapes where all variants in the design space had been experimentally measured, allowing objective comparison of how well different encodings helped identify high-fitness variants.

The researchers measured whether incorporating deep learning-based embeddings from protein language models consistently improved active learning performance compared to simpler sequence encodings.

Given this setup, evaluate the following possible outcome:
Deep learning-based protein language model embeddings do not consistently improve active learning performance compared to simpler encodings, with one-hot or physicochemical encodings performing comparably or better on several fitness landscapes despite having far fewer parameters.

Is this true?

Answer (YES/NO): YES